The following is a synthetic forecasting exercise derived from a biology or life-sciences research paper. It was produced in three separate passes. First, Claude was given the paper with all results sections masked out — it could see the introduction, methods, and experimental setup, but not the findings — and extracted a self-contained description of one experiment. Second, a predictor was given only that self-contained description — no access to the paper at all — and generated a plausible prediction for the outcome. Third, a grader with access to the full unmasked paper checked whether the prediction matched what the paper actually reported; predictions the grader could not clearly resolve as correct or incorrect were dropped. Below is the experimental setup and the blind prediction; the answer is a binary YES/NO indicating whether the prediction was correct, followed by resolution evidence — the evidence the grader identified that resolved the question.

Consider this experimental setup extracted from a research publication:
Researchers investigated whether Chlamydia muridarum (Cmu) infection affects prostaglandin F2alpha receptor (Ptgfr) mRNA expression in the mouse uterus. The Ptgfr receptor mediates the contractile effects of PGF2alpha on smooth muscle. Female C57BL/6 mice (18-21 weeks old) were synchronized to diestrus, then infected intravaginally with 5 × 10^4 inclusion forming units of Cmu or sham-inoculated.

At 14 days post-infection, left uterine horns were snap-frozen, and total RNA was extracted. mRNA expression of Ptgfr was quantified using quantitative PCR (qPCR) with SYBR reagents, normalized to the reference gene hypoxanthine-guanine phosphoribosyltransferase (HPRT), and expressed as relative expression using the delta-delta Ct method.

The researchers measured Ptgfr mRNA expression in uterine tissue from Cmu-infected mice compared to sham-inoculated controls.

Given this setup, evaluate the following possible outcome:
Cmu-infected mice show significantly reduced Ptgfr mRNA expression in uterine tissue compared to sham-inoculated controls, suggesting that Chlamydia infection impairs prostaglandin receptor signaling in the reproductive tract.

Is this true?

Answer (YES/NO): NO